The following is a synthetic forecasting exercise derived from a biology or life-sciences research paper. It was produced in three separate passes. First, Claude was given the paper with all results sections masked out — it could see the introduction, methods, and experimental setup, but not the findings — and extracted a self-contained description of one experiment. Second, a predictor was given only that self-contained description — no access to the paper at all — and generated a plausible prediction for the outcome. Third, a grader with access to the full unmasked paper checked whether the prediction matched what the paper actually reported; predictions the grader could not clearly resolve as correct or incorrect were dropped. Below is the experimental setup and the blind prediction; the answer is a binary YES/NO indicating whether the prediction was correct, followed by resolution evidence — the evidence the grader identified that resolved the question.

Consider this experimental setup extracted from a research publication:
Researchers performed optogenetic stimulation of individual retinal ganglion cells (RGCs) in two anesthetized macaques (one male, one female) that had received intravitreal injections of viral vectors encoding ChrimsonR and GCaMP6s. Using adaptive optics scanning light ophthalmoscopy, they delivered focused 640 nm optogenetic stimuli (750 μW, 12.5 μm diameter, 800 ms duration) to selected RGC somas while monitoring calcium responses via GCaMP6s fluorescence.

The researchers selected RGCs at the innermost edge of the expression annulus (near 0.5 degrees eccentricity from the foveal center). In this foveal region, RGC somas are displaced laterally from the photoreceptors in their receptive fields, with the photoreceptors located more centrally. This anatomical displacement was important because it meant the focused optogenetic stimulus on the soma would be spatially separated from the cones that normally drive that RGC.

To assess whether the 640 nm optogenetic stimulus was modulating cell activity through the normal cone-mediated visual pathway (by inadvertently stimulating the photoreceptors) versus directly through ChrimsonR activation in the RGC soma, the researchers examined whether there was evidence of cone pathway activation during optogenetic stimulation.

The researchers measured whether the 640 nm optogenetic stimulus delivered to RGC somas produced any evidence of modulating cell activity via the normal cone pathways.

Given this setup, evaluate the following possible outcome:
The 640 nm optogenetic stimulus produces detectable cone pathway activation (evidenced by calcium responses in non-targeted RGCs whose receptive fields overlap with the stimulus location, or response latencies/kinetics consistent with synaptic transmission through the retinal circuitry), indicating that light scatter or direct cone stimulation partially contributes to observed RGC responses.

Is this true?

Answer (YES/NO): NO